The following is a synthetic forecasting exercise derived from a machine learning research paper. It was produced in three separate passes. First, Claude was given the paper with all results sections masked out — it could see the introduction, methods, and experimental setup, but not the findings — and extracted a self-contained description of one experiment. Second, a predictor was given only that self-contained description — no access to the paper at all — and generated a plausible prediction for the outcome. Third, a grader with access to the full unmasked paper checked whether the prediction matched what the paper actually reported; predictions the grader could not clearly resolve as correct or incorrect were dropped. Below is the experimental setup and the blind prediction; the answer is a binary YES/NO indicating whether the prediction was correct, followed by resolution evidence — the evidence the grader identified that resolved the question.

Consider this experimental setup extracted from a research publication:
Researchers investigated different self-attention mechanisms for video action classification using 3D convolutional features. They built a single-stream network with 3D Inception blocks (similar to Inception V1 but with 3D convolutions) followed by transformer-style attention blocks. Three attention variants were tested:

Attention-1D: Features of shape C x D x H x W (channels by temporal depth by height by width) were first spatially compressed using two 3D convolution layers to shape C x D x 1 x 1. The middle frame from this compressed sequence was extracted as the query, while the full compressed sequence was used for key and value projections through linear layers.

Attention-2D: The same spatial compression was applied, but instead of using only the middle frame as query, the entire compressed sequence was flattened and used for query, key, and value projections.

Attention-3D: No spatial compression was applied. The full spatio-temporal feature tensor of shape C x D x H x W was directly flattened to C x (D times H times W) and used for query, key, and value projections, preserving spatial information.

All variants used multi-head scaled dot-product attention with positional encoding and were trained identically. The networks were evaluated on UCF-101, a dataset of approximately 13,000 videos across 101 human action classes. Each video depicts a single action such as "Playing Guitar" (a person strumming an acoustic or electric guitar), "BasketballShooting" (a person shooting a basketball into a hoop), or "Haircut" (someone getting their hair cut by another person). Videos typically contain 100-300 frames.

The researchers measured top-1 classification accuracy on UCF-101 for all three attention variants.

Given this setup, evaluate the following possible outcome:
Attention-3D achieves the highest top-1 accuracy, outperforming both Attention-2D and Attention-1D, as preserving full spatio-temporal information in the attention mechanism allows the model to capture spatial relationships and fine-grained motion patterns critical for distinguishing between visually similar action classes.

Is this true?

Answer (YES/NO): YES